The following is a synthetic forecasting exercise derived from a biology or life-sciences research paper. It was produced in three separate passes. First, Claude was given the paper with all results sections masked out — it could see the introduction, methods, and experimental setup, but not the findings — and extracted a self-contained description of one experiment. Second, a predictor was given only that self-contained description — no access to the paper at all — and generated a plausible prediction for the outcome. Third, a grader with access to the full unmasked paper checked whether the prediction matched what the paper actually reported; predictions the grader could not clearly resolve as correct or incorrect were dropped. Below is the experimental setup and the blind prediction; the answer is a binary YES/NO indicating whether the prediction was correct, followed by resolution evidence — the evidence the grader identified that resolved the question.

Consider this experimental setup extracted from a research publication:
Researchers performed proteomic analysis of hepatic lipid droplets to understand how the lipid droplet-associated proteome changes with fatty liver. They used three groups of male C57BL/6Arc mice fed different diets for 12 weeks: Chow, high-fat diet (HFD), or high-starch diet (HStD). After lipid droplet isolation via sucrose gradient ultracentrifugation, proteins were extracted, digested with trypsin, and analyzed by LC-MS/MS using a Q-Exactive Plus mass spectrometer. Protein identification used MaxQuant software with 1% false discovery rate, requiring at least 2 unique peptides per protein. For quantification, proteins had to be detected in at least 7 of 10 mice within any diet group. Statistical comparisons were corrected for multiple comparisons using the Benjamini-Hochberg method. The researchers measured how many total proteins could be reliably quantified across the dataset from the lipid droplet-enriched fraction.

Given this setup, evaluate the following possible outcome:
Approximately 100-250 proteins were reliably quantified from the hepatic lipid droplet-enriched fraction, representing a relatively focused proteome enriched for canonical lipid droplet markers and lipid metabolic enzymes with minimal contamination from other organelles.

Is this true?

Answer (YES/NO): NO